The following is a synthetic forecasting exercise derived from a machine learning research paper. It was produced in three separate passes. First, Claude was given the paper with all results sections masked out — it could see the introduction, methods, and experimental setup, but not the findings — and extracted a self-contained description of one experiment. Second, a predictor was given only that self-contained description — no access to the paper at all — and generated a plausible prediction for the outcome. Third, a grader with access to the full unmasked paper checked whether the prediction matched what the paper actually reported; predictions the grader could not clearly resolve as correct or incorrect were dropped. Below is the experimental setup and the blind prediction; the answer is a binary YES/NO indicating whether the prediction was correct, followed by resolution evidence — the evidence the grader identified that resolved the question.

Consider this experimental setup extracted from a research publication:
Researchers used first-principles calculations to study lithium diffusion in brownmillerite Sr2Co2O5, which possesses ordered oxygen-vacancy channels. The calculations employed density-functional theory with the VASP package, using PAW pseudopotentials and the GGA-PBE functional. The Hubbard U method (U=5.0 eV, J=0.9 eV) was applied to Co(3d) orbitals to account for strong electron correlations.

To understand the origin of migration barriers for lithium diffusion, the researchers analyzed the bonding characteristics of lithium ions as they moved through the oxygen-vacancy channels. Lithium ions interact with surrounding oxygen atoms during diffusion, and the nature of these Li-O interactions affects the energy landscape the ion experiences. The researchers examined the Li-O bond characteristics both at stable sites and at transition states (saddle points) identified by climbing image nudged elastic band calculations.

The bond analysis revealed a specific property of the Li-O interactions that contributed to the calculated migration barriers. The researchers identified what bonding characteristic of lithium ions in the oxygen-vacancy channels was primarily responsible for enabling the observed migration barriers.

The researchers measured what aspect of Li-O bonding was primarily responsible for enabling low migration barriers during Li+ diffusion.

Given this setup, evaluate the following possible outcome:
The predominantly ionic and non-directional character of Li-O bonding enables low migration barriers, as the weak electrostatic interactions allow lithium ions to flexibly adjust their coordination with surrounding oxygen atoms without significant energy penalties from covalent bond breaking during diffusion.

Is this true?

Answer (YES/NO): NO